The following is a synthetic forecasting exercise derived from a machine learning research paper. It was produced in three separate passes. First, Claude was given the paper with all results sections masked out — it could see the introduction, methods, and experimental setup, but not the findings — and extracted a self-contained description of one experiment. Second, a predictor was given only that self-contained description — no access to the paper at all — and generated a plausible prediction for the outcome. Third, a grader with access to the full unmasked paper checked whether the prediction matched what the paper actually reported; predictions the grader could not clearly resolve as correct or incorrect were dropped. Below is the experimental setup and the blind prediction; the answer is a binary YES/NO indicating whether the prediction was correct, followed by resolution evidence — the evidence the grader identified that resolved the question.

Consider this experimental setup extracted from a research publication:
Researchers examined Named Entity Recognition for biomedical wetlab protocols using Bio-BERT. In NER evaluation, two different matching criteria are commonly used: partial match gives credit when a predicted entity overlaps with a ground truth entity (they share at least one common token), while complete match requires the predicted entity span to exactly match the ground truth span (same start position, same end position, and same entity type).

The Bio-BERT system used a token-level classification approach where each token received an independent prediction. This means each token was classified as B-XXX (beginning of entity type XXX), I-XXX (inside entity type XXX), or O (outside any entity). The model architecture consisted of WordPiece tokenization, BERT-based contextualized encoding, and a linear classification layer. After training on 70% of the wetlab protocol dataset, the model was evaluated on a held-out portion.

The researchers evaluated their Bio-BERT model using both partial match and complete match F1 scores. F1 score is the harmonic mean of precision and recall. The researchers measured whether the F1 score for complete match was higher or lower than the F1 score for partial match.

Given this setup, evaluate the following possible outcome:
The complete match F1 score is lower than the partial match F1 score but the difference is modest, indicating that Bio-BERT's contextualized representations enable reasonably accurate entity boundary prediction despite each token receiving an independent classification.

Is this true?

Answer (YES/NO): NO